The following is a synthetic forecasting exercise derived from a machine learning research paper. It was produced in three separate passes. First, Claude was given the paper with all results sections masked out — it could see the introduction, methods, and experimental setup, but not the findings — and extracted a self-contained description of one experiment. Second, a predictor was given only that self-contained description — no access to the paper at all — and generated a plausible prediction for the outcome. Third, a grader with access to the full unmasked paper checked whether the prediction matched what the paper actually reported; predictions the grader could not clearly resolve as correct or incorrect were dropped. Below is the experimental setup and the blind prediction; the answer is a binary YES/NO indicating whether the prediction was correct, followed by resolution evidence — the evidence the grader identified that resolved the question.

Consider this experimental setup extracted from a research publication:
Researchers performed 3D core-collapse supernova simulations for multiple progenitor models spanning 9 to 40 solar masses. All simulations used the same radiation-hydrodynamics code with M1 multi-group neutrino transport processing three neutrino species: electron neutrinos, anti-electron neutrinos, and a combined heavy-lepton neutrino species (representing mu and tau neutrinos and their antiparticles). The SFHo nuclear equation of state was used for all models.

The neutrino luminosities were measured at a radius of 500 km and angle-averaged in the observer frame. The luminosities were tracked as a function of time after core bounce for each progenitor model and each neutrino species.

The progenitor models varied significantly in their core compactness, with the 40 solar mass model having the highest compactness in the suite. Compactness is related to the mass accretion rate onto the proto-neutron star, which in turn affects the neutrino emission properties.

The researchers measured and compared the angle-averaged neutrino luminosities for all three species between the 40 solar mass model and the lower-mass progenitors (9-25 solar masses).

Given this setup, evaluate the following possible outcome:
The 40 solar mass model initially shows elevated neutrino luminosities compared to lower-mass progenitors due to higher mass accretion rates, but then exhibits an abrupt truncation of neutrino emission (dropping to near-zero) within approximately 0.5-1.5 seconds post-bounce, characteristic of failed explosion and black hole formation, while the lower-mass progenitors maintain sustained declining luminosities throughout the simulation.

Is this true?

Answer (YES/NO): NO